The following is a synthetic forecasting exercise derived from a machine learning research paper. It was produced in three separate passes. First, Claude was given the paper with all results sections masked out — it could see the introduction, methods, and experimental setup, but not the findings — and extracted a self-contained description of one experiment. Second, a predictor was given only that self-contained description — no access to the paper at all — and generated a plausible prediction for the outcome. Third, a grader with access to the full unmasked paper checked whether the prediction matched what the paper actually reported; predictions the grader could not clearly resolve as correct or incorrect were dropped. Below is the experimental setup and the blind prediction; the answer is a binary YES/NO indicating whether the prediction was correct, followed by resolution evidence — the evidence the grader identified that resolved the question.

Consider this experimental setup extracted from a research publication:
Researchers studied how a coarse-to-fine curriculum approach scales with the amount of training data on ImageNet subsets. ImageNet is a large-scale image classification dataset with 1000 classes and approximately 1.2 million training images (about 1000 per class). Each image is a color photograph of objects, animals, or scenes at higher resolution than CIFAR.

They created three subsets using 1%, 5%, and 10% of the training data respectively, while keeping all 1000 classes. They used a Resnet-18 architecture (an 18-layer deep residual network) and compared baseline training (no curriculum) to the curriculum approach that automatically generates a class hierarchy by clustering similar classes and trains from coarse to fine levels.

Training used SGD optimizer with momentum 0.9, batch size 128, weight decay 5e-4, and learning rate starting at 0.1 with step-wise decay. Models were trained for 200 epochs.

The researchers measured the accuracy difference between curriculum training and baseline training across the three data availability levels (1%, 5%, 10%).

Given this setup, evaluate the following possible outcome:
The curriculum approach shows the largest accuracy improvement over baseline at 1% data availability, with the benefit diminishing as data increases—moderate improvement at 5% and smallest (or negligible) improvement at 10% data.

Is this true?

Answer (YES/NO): YES